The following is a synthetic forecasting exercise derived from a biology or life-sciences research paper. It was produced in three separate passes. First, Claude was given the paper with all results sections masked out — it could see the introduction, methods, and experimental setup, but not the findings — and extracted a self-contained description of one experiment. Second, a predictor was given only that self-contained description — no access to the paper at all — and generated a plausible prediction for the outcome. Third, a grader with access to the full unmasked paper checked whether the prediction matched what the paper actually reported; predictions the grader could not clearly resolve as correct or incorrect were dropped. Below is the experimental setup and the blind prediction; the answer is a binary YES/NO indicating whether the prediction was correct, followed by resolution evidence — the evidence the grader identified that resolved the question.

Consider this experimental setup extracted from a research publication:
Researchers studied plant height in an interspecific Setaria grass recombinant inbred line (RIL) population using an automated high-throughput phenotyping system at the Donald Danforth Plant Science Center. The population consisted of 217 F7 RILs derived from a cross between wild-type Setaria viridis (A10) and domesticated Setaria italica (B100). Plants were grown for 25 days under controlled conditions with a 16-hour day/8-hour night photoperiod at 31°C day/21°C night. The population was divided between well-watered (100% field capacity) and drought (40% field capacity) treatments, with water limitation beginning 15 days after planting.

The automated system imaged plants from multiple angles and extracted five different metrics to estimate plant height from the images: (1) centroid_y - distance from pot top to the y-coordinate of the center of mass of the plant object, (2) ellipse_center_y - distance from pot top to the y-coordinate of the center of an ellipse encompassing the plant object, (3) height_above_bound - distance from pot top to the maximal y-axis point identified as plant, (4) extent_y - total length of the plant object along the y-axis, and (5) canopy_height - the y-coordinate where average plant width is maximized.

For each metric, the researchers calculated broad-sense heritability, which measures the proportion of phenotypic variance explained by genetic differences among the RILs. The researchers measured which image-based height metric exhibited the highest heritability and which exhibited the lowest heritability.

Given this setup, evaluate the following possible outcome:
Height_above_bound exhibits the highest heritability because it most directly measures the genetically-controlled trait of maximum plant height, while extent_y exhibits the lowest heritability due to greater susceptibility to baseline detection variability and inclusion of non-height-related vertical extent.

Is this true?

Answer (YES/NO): NO